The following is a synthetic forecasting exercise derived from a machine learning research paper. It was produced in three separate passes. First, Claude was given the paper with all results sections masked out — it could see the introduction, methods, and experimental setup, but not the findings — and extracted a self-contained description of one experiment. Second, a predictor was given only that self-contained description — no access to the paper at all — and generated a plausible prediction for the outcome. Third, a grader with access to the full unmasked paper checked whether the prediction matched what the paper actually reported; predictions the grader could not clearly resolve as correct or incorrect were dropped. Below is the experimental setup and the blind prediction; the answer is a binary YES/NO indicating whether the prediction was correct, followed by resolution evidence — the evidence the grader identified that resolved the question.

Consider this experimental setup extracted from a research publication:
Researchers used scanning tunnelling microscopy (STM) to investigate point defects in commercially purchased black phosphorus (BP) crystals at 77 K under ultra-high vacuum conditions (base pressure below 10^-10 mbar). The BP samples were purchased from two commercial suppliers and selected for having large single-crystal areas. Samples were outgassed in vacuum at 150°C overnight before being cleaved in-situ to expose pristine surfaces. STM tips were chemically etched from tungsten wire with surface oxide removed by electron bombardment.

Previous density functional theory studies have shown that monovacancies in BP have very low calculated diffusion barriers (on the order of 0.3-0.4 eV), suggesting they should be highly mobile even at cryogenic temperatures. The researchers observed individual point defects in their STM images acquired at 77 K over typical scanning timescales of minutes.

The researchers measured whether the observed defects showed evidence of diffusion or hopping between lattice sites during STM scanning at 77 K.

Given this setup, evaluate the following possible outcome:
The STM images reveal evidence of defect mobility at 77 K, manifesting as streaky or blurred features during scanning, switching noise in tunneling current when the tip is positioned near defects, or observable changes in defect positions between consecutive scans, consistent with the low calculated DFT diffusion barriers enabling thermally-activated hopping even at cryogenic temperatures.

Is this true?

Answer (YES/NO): NO